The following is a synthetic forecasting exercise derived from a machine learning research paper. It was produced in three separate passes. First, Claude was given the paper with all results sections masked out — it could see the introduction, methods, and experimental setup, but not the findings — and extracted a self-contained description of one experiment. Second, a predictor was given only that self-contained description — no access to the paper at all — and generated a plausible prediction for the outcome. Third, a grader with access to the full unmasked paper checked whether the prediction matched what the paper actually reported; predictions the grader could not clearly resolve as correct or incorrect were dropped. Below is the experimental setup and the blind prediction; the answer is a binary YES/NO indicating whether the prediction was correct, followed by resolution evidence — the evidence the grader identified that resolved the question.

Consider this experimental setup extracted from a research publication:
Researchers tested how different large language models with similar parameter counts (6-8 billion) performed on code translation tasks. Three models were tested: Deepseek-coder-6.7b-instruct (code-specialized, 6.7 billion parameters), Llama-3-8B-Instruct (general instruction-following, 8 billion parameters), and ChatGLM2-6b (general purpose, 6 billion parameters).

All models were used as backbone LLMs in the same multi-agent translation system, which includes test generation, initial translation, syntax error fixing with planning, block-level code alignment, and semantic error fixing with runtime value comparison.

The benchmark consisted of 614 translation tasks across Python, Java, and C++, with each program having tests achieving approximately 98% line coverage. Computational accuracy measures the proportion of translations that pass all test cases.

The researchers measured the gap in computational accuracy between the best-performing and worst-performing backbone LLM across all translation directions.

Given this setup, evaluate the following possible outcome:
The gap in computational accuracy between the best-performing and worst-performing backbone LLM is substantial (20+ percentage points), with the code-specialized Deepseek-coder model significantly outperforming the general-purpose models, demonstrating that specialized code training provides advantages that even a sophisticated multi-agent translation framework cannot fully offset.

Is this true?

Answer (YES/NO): YES